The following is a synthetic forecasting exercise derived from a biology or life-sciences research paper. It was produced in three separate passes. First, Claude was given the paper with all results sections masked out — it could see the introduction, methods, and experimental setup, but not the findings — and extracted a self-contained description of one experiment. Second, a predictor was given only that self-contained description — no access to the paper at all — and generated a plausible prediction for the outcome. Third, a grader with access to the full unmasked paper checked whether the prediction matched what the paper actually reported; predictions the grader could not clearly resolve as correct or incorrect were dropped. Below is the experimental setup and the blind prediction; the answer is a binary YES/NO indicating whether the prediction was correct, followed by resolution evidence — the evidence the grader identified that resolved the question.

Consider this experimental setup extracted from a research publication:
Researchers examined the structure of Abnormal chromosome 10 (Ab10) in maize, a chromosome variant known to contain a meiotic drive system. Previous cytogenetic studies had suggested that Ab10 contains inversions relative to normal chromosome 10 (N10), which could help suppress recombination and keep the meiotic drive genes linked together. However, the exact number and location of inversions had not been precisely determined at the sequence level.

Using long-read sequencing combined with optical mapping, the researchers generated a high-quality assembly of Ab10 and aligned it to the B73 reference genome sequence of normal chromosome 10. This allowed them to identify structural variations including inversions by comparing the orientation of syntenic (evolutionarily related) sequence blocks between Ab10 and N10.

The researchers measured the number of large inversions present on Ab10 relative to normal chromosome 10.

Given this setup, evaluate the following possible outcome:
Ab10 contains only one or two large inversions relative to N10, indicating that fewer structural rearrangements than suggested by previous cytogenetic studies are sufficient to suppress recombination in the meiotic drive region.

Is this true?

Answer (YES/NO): YES